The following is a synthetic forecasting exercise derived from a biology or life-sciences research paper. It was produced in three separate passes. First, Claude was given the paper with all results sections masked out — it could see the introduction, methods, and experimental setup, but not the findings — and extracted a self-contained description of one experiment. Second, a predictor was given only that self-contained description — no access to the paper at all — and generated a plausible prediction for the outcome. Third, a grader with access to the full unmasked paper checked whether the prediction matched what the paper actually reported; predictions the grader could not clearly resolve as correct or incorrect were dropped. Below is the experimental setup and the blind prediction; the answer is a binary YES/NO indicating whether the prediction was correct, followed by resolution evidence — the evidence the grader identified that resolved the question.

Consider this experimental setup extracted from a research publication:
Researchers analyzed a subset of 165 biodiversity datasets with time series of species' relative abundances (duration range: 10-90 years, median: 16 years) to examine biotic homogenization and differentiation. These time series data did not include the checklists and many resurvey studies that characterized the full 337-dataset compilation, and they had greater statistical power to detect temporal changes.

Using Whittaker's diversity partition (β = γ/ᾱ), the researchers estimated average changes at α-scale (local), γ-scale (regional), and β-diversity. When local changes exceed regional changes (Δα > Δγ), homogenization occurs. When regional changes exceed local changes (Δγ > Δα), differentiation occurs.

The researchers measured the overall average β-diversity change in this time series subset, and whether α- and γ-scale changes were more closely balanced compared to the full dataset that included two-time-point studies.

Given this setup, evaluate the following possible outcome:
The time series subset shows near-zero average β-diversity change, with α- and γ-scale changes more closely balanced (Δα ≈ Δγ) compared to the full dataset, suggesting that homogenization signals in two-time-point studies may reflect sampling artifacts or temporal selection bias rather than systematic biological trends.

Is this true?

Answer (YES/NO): NO